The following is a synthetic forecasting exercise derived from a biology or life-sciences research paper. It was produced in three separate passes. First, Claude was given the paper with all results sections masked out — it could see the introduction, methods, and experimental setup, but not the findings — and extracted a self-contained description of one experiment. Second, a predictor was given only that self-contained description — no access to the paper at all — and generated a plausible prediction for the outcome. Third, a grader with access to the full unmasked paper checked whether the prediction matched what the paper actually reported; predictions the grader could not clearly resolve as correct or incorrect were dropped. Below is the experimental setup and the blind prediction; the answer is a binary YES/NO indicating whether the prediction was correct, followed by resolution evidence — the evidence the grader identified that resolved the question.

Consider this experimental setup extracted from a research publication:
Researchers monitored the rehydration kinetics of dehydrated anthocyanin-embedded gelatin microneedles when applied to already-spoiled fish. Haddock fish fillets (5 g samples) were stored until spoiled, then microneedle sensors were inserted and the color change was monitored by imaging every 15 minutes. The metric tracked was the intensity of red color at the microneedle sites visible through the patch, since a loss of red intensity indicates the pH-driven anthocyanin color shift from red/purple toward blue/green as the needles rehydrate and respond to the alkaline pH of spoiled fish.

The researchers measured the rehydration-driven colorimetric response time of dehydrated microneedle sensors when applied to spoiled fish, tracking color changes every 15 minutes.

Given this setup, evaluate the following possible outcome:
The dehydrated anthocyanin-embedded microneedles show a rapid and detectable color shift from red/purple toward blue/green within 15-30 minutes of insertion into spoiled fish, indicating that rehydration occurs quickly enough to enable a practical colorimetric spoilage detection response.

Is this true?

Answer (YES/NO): YES